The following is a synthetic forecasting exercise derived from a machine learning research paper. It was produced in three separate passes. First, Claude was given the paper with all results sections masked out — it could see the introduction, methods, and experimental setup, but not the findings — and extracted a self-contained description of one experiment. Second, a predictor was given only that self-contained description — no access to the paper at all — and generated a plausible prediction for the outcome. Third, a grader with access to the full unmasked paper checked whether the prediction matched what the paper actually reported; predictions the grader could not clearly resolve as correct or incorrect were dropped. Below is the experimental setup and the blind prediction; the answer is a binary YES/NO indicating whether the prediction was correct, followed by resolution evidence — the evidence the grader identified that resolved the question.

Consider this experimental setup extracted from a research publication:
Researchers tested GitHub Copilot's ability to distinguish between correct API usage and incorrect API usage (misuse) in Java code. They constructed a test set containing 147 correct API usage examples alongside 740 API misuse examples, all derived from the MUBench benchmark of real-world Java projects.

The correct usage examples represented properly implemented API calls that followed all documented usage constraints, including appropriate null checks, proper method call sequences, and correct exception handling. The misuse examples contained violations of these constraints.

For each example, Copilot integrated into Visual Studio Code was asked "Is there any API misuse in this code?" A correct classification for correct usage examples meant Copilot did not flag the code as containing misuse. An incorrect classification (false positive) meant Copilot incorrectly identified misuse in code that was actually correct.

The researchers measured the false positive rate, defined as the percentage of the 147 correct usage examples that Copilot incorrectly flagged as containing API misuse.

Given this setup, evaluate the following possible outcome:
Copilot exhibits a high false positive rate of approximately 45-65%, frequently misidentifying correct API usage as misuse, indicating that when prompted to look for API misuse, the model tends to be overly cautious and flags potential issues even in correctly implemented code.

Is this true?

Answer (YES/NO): YES